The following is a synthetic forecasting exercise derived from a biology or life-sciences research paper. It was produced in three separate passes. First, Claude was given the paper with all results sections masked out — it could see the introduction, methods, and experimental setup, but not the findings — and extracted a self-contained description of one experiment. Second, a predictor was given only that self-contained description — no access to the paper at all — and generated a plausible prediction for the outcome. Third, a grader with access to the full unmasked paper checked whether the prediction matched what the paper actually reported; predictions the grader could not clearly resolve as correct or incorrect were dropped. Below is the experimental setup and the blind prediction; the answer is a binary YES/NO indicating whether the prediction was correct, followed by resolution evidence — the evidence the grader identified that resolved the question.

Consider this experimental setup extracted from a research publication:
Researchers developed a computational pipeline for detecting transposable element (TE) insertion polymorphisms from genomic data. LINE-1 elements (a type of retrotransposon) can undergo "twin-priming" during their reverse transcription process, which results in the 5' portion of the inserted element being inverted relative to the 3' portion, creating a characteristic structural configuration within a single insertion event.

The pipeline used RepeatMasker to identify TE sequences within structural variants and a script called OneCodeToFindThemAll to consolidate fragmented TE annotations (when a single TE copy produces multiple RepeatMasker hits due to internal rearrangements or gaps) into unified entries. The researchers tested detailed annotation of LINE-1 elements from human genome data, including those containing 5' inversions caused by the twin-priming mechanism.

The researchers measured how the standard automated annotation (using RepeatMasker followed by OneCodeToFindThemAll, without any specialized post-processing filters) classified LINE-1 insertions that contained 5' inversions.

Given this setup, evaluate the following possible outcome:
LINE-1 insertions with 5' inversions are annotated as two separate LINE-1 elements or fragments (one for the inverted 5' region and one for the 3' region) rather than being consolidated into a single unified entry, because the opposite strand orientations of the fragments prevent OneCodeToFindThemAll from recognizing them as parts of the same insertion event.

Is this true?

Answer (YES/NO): YES